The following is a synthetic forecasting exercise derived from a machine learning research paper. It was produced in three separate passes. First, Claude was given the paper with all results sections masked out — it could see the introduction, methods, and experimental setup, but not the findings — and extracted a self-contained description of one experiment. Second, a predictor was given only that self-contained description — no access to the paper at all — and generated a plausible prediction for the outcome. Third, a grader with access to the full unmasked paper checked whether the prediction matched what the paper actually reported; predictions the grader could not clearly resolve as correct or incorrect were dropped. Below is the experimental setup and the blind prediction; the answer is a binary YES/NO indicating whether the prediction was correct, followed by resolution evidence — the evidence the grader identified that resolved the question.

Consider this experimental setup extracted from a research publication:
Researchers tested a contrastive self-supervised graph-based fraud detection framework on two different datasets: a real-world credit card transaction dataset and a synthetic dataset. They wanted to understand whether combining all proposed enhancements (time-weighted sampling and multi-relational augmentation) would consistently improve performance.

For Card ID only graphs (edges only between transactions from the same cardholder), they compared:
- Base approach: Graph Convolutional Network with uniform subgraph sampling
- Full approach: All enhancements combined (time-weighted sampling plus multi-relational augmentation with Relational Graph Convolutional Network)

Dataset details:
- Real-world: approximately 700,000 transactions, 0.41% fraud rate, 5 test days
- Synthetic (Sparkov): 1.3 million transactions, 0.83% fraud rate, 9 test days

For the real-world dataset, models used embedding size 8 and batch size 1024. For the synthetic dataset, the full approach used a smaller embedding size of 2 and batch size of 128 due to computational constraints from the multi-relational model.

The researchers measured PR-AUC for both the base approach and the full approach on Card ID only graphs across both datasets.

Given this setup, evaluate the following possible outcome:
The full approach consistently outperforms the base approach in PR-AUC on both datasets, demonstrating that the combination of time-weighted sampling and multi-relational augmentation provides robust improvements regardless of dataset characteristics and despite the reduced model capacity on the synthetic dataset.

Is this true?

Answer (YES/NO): NO